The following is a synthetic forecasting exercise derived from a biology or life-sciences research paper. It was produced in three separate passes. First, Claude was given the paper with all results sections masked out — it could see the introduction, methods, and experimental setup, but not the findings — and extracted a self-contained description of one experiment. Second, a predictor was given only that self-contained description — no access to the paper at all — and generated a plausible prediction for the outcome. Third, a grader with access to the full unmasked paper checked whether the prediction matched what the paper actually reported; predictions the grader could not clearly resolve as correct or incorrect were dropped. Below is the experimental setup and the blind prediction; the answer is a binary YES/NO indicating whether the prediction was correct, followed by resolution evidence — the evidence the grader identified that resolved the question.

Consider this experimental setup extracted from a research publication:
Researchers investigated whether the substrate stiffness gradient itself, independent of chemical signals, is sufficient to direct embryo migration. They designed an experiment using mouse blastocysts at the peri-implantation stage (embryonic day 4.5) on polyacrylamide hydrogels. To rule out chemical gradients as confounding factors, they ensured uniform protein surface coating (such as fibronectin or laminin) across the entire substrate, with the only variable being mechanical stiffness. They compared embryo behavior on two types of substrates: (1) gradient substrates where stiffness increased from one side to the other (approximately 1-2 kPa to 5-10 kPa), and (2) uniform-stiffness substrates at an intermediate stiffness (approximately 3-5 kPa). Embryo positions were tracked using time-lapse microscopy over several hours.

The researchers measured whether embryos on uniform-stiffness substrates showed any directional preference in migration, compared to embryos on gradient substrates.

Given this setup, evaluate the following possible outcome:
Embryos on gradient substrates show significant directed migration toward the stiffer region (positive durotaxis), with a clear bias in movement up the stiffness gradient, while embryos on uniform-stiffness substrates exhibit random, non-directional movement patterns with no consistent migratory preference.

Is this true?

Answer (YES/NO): YES